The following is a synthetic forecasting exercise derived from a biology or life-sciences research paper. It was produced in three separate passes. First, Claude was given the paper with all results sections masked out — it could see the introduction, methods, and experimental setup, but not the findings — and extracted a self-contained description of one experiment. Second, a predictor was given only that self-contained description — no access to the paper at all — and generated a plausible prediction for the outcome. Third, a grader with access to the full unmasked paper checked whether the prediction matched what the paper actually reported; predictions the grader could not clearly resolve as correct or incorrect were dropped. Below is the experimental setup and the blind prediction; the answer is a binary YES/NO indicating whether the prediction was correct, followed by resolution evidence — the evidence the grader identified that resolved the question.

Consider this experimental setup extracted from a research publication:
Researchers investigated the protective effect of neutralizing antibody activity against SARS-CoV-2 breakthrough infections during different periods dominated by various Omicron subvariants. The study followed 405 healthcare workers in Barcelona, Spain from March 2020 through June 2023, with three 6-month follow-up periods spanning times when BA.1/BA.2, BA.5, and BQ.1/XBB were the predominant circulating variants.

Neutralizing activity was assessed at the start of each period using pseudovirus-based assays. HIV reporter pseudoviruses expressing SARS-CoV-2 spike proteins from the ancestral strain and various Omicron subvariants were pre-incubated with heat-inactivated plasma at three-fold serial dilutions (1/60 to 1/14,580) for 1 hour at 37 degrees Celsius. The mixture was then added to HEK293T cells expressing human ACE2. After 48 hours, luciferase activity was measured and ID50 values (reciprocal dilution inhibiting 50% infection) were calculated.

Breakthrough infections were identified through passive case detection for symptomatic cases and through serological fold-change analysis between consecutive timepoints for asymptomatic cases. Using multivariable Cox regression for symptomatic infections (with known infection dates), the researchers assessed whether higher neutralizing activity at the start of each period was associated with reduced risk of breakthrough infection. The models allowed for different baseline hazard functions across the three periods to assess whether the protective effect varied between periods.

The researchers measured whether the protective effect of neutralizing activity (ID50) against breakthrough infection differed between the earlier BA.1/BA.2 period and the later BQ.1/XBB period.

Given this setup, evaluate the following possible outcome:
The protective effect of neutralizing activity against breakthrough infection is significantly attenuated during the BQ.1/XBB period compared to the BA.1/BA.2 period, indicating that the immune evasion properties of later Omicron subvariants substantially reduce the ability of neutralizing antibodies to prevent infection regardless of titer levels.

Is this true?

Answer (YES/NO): YES